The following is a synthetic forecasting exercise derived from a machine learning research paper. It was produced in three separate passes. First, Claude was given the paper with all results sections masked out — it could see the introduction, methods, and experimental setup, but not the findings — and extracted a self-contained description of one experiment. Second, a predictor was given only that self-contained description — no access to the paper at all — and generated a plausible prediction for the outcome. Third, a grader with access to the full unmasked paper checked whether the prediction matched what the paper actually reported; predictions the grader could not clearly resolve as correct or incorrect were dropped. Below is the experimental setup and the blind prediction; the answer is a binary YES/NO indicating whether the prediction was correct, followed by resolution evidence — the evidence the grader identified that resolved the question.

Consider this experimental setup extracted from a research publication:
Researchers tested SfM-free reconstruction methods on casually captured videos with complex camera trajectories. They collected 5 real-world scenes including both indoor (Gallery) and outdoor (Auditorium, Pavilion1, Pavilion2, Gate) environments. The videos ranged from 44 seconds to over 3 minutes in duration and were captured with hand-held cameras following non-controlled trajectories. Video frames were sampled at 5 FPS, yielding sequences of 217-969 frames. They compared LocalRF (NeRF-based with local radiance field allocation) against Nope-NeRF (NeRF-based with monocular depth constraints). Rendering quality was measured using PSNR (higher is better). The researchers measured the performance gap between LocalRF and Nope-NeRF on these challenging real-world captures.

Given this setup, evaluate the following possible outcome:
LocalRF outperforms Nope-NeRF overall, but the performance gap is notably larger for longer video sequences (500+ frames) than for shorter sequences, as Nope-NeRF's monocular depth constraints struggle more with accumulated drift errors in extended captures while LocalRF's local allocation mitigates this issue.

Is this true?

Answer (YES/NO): NO